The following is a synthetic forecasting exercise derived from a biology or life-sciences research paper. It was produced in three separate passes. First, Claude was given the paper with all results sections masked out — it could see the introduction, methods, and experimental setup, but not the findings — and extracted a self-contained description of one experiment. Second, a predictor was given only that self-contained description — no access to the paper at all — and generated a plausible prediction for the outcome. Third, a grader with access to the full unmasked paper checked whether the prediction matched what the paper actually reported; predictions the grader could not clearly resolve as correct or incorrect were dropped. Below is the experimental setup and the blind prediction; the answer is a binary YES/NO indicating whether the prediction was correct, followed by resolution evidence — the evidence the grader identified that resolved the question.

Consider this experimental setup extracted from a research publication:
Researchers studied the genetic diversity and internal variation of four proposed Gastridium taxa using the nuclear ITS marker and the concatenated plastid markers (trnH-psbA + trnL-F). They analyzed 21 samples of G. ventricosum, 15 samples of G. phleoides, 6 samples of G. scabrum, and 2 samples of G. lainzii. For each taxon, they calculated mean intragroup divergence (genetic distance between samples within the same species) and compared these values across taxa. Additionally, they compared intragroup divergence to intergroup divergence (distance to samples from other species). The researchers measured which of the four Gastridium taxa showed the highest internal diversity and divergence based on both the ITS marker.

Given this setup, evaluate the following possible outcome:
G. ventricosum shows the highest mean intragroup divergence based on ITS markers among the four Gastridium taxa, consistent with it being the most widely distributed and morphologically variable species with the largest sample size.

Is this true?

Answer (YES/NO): NO